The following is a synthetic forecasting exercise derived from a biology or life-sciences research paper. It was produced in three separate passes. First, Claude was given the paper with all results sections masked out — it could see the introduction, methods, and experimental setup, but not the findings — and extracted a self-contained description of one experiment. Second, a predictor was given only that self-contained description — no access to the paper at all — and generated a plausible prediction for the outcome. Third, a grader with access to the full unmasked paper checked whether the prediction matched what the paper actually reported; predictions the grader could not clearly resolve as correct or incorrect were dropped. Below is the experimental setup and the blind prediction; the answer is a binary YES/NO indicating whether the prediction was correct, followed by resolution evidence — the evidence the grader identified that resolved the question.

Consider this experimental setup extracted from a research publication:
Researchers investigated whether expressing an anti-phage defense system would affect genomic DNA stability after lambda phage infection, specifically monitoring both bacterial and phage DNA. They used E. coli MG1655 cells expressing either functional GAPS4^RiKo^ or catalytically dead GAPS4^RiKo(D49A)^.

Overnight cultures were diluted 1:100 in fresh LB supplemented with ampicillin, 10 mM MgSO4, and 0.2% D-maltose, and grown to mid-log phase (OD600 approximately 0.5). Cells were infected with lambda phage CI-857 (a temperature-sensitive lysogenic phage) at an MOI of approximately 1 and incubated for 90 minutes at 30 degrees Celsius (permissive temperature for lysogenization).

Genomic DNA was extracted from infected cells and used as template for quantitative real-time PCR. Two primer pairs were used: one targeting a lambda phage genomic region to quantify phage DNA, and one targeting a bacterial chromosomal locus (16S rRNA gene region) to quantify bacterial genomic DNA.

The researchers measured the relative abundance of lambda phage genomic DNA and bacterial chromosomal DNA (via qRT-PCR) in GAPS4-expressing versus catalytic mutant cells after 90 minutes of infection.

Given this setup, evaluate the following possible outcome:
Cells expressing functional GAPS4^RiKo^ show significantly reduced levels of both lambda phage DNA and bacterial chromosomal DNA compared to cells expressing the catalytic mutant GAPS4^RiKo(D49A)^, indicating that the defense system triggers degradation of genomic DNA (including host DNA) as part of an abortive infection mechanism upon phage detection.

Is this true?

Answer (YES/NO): YES